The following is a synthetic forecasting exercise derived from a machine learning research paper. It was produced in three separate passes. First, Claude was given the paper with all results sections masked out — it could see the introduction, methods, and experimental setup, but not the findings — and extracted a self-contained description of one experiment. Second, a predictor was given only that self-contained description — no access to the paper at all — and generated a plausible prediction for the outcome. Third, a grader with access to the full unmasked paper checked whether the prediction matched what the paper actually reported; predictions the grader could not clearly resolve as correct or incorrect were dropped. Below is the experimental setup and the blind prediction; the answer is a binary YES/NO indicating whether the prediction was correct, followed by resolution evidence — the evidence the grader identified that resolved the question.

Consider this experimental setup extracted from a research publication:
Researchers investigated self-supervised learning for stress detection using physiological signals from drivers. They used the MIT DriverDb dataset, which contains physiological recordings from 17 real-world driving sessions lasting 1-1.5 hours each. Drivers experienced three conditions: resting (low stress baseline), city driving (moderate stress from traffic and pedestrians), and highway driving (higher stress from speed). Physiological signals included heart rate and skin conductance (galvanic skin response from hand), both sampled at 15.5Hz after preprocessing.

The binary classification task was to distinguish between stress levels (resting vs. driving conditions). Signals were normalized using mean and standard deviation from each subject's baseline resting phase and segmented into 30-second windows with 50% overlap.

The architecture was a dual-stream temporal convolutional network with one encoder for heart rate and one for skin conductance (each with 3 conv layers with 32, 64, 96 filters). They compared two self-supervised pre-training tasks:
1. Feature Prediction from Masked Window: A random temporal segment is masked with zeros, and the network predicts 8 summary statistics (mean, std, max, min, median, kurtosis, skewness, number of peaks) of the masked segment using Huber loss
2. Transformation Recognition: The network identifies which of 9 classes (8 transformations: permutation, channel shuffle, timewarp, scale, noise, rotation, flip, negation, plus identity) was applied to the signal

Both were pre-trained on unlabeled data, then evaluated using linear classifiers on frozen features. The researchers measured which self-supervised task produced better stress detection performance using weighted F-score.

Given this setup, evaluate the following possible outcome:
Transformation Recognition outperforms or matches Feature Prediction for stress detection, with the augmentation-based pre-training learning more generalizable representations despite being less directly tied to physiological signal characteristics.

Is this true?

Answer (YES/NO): YES